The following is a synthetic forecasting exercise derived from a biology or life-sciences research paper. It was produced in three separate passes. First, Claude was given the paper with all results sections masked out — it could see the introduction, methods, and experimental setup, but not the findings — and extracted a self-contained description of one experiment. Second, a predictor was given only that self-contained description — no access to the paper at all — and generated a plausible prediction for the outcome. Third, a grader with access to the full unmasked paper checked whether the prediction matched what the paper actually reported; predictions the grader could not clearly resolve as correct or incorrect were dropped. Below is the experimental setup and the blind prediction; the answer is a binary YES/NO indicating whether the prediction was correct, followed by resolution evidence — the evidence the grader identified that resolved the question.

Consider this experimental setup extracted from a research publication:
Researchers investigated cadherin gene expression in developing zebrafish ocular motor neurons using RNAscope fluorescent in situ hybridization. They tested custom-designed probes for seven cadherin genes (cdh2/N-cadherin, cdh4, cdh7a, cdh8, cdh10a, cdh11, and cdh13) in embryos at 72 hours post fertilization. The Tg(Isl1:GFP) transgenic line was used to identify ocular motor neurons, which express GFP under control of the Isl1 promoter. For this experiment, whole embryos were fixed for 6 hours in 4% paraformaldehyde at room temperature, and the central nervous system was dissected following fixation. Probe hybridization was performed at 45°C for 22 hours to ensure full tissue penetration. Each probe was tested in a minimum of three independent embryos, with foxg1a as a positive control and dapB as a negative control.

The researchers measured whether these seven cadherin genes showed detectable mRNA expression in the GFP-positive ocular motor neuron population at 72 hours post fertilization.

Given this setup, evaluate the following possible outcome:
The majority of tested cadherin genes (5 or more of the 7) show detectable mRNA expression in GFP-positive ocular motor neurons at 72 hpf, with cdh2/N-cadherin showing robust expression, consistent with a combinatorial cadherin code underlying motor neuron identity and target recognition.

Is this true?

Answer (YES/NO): YES